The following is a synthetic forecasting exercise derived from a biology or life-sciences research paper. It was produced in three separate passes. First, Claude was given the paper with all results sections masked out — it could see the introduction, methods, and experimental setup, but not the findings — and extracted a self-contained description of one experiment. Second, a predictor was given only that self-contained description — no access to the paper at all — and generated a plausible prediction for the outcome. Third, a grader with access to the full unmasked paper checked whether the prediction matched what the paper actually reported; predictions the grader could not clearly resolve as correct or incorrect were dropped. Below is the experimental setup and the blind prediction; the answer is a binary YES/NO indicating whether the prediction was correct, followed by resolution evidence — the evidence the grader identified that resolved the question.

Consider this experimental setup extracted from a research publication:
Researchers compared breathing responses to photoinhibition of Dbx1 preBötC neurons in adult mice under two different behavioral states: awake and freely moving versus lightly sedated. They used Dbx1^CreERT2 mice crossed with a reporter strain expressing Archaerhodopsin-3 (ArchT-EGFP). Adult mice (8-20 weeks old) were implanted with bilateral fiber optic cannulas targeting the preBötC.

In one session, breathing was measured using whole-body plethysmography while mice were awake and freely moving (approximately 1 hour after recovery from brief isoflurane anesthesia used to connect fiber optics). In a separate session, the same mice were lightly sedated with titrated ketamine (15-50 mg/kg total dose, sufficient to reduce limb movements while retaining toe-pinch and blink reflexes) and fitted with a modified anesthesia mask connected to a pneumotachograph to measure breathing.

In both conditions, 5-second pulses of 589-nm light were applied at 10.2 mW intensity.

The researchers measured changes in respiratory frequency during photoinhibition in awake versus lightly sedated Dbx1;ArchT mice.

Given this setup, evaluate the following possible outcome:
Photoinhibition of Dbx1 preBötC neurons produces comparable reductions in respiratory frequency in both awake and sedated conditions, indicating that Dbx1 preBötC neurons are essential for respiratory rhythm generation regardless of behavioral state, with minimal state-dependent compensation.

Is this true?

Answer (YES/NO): NO